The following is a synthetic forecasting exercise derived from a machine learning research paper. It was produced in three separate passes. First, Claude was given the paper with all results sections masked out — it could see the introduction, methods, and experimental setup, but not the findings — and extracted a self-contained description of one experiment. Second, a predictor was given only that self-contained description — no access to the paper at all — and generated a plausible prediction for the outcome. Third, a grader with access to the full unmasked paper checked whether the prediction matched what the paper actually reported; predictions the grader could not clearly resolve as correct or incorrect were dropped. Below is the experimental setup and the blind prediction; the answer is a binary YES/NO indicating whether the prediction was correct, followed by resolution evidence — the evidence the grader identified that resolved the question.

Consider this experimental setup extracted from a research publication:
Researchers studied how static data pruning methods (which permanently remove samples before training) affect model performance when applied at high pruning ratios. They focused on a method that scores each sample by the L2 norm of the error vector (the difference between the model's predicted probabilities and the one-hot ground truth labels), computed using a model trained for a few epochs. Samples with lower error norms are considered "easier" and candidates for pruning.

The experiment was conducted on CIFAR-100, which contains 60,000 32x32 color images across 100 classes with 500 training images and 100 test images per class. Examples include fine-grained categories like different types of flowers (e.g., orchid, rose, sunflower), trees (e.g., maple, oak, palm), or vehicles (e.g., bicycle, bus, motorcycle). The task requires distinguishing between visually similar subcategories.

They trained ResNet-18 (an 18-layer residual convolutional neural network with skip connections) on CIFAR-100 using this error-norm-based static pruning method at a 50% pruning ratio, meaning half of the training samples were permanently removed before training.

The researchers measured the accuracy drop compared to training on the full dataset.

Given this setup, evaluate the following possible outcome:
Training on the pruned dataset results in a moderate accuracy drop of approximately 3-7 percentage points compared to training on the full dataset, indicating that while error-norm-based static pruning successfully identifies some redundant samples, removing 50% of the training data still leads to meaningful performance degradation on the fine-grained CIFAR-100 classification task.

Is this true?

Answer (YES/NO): NO